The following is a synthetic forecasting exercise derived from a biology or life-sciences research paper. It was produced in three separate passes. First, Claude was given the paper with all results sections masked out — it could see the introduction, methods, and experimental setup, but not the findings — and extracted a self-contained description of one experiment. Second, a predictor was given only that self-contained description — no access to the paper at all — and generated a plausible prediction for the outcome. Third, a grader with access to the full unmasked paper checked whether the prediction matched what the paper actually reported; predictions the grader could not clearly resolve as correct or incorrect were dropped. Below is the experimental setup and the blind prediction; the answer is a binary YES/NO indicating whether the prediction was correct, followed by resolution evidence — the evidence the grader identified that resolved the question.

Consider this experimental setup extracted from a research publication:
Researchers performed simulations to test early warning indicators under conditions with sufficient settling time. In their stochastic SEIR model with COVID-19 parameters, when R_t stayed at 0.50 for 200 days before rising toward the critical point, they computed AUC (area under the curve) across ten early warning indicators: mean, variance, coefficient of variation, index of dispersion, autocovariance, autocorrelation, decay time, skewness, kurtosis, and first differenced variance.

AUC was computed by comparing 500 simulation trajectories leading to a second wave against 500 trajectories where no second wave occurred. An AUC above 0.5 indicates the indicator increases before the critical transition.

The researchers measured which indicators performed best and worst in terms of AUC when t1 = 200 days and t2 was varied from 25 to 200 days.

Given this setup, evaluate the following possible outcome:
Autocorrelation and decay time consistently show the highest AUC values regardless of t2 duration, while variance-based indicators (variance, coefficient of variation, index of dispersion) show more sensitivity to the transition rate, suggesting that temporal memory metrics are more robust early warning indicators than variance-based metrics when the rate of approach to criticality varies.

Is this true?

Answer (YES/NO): NO